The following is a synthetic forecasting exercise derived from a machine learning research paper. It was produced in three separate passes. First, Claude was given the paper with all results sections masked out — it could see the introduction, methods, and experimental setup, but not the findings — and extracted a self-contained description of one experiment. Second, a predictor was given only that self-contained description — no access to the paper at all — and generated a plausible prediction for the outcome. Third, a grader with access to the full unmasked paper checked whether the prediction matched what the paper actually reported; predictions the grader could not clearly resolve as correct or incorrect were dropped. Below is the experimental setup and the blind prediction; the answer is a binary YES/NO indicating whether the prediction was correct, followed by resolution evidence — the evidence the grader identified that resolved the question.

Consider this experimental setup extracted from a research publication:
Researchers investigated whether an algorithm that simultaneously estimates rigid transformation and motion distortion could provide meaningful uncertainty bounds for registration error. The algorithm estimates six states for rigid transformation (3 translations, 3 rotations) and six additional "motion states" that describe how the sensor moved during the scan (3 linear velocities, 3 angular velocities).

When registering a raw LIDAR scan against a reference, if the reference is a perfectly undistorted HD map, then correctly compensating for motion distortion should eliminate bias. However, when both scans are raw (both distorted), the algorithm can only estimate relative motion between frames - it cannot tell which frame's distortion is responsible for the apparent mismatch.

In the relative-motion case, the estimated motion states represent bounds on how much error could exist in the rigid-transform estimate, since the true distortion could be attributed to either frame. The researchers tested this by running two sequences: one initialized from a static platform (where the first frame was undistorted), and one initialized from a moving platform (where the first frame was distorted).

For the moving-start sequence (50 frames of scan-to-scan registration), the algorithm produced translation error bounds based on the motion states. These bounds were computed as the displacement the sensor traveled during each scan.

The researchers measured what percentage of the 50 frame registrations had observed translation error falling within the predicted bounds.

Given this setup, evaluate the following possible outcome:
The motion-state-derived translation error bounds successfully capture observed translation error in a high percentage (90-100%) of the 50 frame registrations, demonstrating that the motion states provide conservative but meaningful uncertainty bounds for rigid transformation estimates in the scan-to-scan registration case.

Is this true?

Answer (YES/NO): NO